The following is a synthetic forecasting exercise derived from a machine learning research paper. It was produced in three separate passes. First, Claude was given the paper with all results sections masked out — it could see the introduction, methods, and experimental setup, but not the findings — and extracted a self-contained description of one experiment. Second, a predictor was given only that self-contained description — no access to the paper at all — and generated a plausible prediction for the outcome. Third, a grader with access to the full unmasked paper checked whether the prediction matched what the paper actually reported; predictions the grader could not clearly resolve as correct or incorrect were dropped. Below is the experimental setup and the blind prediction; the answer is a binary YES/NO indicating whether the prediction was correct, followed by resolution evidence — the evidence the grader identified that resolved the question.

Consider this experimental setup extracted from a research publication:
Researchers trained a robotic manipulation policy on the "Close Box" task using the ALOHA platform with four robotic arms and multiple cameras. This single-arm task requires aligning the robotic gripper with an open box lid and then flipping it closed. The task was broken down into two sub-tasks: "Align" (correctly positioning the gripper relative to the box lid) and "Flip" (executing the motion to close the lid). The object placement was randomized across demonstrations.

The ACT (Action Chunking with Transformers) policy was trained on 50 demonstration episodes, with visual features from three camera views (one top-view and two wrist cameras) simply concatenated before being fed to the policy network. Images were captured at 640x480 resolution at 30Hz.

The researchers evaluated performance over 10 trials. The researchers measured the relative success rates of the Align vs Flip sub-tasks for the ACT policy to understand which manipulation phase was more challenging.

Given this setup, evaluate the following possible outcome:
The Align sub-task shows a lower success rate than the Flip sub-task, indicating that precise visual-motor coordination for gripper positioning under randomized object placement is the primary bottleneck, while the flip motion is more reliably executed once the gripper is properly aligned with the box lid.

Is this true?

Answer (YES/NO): YES